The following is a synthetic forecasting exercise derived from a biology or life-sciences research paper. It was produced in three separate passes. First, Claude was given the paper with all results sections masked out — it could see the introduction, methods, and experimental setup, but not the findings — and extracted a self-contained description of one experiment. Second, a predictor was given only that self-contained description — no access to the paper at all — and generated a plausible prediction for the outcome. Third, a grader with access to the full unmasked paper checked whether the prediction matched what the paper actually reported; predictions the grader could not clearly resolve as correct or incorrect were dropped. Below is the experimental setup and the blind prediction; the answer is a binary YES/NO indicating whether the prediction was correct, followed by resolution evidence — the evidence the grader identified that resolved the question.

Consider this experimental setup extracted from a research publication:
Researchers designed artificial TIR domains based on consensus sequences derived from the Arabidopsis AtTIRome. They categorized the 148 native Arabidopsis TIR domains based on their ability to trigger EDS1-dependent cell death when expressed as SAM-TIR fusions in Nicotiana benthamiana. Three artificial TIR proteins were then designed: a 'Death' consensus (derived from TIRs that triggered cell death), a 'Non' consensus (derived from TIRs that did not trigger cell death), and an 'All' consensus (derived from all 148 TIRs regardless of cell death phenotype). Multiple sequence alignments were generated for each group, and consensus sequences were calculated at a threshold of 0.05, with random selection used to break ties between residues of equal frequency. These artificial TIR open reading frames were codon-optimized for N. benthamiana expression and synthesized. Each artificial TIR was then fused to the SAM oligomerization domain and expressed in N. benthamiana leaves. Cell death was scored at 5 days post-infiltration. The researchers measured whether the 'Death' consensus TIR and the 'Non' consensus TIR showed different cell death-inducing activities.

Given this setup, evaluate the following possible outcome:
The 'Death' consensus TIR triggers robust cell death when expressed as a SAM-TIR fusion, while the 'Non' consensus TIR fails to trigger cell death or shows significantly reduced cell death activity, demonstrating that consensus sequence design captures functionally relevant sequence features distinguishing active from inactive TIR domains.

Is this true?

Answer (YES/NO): YES